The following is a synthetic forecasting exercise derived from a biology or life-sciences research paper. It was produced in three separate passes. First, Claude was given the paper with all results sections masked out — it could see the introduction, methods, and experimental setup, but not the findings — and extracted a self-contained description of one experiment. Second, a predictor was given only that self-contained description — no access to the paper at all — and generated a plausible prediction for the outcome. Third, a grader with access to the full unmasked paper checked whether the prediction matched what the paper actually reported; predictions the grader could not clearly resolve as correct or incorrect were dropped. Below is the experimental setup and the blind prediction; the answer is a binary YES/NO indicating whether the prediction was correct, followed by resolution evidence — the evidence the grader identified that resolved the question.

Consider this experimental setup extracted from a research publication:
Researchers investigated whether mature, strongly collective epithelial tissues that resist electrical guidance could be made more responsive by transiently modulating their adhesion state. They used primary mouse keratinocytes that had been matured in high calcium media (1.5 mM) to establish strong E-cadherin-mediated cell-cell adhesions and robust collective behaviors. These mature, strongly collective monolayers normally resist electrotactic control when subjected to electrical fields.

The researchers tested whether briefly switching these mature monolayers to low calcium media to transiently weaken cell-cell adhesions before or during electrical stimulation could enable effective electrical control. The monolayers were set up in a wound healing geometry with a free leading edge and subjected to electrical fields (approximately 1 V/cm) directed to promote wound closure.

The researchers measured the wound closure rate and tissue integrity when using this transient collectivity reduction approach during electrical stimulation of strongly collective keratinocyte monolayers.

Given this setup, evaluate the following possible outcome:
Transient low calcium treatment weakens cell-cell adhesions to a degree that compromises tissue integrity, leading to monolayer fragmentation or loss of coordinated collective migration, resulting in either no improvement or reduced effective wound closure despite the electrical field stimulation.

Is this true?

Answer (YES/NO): NO